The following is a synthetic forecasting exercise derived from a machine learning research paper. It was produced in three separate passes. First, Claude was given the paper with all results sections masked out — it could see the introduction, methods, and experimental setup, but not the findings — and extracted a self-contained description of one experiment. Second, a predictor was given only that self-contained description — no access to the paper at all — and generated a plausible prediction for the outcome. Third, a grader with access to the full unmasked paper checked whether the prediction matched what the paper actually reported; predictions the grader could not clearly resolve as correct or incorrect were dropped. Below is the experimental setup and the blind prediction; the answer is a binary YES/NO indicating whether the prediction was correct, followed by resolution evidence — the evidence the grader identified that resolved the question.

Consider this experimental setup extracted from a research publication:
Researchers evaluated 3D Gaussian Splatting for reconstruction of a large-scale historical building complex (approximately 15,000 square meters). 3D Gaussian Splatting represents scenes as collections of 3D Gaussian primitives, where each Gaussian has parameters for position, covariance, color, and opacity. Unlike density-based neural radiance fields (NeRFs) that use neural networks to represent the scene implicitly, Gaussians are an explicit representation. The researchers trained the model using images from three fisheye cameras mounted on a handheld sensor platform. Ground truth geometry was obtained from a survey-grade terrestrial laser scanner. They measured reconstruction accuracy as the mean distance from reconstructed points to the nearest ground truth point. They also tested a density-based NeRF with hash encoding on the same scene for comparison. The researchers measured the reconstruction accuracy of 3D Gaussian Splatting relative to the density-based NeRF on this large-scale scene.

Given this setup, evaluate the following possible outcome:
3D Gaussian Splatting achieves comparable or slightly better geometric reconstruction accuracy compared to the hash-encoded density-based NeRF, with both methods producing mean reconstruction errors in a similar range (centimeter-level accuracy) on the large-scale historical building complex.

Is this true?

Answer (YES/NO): NO